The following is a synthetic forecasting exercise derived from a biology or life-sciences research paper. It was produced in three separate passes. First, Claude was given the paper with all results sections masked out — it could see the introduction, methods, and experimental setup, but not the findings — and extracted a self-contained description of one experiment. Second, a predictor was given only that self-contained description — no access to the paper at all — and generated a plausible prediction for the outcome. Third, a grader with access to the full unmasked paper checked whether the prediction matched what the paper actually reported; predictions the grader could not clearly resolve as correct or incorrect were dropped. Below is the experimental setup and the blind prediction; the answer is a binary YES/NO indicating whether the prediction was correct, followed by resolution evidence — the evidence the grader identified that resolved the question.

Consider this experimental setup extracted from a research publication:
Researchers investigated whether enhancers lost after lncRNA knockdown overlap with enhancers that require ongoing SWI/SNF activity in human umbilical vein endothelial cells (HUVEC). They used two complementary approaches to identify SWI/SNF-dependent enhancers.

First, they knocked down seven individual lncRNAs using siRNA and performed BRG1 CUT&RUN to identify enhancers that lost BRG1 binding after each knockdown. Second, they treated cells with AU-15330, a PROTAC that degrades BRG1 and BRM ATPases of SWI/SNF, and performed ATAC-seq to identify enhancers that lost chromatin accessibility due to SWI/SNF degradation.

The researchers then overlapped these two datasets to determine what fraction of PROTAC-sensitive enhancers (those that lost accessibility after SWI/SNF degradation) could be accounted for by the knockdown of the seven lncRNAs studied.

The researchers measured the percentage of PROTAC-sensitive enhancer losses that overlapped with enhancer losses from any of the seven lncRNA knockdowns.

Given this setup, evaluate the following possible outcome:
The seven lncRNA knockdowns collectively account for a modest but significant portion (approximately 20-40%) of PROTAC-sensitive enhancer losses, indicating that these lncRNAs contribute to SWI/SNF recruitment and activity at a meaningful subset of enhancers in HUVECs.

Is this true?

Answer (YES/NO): NO